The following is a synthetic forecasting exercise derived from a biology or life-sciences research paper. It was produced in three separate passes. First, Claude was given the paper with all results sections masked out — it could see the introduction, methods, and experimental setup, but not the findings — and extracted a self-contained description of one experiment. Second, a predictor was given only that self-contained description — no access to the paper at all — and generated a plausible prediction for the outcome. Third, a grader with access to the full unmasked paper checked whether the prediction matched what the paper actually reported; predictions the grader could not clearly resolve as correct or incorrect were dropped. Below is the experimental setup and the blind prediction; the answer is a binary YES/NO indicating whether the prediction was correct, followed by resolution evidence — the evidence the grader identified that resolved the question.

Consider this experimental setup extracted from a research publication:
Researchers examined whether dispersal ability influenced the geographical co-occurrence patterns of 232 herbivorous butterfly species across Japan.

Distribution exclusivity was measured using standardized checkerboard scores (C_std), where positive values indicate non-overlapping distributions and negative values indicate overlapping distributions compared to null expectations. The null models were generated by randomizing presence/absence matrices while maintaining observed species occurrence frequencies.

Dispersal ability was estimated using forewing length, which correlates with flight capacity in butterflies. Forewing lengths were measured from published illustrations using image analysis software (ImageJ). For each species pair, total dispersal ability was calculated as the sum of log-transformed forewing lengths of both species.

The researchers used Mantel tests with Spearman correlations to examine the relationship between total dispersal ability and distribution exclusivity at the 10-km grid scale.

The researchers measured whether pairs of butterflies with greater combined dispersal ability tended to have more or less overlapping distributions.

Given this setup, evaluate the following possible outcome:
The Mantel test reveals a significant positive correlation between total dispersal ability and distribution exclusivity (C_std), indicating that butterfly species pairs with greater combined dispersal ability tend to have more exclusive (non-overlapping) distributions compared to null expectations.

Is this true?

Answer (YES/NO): NO